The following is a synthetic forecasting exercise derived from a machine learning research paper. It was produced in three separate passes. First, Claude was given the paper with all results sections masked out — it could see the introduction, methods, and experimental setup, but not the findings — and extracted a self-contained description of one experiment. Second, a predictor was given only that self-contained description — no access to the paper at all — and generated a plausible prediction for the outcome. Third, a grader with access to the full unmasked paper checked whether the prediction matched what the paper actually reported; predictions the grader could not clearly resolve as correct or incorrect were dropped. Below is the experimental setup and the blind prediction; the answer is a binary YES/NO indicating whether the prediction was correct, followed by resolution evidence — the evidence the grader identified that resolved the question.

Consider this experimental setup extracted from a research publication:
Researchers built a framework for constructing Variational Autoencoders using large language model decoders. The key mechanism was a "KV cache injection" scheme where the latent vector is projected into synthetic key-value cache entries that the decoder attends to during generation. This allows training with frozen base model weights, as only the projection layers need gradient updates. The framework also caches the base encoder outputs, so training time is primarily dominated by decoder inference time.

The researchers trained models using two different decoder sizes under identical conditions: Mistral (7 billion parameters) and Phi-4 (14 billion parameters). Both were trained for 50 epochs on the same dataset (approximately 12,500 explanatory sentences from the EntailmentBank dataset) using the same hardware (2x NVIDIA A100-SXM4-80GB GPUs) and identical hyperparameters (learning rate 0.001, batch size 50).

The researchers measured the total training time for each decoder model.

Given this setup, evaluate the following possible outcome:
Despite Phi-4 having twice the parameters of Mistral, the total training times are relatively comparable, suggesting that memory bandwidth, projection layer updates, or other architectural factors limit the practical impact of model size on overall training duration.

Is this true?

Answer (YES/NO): YES